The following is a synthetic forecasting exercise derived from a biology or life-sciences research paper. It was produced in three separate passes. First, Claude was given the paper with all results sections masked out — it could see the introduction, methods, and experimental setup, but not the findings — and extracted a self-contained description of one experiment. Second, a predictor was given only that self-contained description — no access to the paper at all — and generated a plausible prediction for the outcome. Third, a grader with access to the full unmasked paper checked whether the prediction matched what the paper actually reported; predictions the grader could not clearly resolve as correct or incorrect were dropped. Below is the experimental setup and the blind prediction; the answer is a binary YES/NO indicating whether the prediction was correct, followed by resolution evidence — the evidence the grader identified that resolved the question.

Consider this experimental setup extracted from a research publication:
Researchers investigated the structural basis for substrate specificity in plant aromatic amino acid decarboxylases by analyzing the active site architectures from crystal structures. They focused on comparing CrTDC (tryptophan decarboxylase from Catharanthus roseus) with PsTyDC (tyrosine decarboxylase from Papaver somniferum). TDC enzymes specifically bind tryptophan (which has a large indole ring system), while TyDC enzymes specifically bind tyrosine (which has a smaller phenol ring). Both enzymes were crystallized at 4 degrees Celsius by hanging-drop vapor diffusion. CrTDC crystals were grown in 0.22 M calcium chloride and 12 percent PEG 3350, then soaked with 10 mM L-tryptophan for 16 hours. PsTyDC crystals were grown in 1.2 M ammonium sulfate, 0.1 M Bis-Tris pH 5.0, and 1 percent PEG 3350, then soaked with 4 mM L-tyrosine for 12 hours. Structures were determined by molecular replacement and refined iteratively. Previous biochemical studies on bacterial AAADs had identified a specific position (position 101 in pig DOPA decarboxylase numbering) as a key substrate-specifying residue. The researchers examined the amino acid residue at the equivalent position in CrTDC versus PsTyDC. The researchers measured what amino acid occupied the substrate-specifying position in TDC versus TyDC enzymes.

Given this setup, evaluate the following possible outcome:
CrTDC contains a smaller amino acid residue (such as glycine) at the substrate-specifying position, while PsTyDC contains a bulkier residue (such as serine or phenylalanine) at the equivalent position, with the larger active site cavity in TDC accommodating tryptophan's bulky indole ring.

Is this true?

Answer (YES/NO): YES